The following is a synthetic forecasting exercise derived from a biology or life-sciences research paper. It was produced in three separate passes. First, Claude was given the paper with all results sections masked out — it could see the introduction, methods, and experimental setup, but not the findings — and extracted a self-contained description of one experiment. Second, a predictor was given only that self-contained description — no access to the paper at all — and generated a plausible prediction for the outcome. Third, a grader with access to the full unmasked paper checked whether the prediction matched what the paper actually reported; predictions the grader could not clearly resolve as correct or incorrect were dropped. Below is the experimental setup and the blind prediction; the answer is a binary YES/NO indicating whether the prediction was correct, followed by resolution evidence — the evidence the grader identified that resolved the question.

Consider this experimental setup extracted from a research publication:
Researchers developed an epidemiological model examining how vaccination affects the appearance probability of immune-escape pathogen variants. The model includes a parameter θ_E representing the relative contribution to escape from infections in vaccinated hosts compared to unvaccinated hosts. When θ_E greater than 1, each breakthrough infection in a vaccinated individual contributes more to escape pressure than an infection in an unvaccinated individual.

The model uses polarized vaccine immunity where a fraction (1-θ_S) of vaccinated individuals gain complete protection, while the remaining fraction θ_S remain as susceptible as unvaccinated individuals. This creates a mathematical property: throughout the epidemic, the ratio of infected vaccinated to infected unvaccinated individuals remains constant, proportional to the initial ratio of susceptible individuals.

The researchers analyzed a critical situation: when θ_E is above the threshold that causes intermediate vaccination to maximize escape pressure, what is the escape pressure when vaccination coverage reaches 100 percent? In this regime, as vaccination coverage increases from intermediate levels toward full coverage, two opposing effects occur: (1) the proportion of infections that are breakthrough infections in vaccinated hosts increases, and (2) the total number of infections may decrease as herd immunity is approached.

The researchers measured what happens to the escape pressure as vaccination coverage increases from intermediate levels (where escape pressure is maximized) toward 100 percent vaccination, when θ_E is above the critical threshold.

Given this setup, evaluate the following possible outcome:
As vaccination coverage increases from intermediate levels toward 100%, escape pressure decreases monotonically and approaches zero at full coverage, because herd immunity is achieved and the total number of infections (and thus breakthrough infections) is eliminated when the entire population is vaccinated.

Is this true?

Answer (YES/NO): NO